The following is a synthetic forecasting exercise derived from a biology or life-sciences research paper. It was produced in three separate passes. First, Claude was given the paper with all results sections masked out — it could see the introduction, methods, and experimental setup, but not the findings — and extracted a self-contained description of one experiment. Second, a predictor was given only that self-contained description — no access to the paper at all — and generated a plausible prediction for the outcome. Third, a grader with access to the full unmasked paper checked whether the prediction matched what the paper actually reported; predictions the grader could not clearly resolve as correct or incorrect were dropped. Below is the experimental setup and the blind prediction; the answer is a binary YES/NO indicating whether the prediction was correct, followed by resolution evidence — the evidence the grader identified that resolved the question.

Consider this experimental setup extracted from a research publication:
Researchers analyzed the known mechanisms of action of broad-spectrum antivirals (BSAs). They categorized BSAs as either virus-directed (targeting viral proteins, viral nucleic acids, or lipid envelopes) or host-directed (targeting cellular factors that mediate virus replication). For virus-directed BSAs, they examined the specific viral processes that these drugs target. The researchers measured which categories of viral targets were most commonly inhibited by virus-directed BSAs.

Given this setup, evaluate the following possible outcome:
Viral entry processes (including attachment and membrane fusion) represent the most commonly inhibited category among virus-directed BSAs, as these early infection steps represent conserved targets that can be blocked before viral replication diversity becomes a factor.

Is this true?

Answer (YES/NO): NO